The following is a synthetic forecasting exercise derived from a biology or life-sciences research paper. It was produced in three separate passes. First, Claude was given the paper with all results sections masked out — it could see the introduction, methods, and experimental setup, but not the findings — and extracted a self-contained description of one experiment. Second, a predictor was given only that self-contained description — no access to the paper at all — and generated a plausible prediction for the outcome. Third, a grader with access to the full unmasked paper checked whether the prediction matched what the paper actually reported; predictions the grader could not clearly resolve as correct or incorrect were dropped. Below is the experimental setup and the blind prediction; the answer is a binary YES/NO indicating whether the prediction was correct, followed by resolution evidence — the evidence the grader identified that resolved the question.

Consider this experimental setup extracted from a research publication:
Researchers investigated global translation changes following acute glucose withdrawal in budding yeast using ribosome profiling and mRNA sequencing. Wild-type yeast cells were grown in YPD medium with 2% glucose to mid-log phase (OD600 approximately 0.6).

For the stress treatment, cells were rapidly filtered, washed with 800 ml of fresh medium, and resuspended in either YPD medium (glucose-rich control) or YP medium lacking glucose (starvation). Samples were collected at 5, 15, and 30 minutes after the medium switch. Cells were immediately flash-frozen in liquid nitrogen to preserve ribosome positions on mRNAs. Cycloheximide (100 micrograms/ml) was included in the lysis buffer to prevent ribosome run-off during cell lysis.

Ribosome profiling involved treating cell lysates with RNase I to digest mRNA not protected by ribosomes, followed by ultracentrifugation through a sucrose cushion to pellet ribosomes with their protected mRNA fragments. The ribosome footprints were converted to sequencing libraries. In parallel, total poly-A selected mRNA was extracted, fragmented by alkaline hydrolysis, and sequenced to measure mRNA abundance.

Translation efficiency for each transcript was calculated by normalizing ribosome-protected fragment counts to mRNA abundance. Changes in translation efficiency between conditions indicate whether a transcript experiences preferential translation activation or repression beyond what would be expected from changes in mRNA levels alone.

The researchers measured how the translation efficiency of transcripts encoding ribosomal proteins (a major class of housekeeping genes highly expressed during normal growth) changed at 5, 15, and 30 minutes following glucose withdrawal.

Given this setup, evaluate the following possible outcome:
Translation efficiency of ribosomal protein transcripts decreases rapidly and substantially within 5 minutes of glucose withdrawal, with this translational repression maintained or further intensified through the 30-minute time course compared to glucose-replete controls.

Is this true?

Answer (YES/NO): YES